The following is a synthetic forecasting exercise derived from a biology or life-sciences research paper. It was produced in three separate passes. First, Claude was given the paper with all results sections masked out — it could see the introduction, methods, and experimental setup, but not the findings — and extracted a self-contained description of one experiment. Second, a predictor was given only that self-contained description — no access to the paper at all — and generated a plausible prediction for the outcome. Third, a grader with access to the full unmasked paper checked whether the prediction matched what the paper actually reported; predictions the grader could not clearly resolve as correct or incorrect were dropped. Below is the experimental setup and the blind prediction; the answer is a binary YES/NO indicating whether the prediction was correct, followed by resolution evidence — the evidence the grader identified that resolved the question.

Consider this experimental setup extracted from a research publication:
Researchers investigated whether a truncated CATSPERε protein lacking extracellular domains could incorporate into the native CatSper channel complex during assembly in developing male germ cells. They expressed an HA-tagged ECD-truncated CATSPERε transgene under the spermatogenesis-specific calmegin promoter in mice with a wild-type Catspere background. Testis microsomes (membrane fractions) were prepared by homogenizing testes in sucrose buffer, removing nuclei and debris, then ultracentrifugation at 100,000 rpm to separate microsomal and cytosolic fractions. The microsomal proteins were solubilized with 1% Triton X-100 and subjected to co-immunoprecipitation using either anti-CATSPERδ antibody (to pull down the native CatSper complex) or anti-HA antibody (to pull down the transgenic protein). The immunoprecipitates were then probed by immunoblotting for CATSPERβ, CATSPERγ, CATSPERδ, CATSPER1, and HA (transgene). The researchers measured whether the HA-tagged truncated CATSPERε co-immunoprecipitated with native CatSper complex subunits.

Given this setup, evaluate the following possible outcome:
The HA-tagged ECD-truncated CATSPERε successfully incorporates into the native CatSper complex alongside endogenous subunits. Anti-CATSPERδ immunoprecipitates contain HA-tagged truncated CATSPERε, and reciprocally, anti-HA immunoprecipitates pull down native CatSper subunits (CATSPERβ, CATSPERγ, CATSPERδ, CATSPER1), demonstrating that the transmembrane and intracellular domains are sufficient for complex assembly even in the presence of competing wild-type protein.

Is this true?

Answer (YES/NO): NO